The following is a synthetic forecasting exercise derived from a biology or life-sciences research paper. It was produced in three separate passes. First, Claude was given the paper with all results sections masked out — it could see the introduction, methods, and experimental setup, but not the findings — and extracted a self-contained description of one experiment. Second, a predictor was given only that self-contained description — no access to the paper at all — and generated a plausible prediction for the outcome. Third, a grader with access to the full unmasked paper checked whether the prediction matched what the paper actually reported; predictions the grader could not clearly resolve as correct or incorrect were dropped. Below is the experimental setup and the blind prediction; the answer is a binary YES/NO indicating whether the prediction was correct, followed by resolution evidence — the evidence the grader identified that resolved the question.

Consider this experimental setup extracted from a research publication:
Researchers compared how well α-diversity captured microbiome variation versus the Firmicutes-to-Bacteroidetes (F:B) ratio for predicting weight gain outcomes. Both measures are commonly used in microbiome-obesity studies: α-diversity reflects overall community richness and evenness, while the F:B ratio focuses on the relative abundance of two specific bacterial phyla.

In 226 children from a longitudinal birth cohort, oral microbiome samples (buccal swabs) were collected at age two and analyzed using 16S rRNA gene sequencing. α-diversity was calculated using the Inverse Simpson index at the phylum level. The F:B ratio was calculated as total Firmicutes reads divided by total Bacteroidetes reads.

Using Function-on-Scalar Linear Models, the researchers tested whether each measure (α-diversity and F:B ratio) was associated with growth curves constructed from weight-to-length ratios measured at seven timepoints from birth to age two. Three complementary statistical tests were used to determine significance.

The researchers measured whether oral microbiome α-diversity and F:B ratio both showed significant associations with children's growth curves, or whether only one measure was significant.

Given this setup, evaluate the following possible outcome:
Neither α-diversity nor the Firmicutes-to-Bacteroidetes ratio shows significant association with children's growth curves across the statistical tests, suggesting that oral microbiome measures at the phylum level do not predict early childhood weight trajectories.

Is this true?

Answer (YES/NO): NO